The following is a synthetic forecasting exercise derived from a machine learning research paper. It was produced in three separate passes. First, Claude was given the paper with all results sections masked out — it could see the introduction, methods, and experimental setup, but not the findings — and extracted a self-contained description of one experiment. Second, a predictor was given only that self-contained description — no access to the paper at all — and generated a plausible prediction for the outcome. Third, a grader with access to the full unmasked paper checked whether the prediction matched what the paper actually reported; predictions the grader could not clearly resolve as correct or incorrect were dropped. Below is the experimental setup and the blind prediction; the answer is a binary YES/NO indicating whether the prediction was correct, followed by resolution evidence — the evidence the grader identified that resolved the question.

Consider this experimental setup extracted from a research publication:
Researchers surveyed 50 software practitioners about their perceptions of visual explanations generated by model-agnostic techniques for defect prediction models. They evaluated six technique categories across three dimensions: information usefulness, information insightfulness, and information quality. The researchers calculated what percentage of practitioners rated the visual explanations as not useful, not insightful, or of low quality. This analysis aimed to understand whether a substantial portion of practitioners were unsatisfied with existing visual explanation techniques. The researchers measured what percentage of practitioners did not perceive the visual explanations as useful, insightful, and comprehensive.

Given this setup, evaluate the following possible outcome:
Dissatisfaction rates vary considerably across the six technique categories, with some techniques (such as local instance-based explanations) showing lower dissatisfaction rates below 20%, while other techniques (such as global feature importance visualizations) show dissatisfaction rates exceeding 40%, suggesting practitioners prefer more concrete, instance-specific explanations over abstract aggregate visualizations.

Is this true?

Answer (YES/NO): NO